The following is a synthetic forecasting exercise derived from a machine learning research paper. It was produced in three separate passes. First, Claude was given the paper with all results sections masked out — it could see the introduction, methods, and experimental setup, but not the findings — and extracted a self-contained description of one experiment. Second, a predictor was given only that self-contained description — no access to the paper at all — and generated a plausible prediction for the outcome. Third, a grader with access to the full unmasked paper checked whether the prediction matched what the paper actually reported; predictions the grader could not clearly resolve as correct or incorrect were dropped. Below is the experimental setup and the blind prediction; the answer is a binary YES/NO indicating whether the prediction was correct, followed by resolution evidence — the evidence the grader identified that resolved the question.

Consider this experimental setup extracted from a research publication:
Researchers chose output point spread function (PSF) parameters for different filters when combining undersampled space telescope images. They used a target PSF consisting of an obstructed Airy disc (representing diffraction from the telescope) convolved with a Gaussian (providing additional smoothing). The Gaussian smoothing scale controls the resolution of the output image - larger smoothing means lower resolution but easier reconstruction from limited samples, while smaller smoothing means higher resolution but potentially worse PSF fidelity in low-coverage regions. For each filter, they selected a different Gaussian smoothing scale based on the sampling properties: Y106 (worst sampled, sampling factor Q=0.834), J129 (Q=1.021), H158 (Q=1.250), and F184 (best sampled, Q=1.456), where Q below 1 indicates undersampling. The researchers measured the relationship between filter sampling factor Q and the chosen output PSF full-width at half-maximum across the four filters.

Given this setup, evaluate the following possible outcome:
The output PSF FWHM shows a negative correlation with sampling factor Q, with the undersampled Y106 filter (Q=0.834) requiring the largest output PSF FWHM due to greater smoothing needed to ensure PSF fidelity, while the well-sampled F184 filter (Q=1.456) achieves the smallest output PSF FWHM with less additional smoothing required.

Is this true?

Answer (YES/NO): YES